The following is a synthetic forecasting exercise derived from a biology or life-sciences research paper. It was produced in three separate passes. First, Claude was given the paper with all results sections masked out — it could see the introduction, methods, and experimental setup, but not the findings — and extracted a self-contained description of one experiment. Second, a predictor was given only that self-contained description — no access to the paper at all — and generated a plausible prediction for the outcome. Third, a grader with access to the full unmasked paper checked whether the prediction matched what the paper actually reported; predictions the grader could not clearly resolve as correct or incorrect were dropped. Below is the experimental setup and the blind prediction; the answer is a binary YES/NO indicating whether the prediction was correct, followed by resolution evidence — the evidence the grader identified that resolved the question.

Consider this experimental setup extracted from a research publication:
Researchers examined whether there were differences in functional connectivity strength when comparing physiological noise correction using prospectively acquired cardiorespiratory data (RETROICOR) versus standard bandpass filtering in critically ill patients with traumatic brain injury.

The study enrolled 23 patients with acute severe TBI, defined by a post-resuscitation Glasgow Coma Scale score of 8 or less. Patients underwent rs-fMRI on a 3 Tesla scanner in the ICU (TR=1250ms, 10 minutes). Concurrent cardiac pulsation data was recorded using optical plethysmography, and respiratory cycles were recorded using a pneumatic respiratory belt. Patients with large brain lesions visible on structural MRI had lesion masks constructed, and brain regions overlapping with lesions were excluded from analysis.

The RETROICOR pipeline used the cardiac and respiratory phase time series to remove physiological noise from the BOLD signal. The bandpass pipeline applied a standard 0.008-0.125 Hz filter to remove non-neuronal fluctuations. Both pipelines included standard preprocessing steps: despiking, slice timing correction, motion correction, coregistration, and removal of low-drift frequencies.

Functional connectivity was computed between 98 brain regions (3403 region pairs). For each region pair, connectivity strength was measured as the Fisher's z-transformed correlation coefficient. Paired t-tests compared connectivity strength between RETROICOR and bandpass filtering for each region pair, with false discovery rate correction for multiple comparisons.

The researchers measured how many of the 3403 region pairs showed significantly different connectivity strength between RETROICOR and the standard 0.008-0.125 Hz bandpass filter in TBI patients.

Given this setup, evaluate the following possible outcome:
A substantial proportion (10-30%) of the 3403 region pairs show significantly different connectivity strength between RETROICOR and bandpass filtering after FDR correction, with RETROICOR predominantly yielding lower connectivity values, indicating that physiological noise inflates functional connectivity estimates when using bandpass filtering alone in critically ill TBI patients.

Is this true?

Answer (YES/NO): NO